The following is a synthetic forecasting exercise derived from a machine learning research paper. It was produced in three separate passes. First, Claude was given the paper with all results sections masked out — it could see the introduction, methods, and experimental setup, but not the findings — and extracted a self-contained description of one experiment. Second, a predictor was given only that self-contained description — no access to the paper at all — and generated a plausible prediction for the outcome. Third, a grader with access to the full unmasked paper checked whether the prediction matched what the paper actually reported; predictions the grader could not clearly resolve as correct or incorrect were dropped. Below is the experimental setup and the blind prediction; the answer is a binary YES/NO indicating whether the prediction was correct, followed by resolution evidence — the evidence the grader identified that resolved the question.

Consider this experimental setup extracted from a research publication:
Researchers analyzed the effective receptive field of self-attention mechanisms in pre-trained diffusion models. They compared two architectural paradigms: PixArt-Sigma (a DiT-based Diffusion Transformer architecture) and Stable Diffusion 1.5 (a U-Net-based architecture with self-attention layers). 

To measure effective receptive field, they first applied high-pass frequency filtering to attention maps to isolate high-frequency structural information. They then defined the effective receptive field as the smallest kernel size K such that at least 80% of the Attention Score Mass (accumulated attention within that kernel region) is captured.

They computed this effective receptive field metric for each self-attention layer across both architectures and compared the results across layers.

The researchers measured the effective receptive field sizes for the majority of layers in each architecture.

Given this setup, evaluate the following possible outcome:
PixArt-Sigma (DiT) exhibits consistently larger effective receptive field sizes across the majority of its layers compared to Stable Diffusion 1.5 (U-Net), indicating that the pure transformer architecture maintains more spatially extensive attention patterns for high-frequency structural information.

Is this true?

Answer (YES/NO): NO